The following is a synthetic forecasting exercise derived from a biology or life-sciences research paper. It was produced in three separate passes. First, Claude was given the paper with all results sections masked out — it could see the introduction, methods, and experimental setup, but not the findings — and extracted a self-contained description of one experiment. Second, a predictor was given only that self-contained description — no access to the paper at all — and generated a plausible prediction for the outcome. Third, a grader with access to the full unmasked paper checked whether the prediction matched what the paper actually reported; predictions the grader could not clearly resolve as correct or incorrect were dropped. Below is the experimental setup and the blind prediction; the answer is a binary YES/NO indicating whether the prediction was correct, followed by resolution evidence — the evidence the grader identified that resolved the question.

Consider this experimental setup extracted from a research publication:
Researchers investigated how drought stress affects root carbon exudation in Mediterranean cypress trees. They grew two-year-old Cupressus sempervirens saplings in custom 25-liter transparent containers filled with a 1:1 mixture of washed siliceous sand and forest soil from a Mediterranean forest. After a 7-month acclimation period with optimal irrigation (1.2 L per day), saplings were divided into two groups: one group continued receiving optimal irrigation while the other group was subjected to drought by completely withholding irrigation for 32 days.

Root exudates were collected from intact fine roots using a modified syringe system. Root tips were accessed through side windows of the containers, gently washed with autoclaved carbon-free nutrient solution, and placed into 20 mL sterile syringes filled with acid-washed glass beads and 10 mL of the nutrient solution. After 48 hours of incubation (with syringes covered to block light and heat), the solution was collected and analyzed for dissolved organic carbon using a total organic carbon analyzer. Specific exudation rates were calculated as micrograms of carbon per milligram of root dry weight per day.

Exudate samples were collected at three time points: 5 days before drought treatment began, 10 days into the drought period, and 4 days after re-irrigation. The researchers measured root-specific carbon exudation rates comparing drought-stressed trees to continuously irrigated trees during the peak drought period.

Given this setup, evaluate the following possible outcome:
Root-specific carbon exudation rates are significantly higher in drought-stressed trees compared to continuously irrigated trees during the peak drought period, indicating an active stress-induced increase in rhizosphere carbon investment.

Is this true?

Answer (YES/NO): NO